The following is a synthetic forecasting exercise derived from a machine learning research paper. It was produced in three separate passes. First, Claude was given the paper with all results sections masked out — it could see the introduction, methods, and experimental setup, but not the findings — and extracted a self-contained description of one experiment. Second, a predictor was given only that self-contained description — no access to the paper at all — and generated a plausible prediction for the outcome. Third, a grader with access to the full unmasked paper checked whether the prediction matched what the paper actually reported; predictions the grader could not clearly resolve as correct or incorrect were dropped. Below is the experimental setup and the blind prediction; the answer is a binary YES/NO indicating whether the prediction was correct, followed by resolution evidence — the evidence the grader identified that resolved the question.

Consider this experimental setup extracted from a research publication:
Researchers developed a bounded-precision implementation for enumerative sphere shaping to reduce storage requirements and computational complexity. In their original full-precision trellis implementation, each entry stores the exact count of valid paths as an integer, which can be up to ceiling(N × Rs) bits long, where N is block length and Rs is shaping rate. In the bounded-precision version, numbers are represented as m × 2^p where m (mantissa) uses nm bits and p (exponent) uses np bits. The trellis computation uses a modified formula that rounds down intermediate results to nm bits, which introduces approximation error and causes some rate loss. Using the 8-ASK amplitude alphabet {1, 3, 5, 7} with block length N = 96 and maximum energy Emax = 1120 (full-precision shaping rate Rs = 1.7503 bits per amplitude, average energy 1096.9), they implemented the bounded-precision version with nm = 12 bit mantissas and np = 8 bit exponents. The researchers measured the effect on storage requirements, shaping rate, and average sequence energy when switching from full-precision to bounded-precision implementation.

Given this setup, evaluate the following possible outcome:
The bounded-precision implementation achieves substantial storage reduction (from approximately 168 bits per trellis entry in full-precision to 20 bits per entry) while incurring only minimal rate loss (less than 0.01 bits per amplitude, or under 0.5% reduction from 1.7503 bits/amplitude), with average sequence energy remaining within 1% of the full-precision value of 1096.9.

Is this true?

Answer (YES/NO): YES